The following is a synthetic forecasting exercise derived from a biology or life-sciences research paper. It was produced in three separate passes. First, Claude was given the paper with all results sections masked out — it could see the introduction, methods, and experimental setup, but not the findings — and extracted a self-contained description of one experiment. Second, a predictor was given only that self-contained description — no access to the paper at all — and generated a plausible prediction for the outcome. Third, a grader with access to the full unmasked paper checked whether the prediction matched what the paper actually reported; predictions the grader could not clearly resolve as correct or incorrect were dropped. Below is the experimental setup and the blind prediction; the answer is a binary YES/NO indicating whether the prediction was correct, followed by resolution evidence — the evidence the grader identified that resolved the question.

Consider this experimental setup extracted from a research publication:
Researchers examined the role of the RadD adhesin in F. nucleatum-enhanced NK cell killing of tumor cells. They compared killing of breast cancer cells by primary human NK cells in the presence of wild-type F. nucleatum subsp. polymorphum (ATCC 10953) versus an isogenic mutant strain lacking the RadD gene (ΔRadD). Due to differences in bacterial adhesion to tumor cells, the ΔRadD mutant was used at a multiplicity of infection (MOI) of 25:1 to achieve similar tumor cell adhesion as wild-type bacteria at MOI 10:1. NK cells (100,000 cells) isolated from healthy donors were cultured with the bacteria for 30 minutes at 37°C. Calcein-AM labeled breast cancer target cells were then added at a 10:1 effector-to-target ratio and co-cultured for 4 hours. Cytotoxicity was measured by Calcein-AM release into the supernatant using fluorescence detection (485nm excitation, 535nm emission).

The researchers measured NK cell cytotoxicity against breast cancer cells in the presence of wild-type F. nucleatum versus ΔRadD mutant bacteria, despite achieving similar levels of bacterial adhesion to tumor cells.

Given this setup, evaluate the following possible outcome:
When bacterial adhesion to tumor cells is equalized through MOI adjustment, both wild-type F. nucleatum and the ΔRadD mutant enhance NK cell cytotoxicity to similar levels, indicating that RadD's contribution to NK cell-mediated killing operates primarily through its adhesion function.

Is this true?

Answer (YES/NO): NO